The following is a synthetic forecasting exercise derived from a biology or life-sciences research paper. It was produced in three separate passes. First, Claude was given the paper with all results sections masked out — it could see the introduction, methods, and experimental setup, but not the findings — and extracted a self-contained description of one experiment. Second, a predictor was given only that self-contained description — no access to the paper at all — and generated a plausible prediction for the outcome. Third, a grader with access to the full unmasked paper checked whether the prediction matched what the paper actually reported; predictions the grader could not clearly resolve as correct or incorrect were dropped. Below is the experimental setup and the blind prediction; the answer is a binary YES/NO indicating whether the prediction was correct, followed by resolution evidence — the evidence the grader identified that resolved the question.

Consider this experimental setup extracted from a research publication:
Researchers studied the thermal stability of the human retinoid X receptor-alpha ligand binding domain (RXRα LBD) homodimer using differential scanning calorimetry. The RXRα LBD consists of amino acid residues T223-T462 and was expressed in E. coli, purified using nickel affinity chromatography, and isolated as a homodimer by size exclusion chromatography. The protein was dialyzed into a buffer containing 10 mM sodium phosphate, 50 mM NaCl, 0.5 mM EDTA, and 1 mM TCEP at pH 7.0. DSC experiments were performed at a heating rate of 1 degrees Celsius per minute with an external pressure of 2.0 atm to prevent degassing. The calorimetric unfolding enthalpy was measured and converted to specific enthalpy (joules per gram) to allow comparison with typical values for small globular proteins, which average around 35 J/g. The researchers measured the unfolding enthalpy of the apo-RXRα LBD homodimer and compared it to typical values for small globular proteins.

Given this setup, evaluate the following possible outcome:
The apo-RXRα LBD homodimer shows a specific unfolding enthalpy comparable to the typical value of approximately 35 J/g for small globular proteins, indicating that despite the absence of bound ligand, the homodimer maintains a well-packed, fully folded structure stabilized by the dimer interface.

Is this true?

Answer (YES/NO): NO